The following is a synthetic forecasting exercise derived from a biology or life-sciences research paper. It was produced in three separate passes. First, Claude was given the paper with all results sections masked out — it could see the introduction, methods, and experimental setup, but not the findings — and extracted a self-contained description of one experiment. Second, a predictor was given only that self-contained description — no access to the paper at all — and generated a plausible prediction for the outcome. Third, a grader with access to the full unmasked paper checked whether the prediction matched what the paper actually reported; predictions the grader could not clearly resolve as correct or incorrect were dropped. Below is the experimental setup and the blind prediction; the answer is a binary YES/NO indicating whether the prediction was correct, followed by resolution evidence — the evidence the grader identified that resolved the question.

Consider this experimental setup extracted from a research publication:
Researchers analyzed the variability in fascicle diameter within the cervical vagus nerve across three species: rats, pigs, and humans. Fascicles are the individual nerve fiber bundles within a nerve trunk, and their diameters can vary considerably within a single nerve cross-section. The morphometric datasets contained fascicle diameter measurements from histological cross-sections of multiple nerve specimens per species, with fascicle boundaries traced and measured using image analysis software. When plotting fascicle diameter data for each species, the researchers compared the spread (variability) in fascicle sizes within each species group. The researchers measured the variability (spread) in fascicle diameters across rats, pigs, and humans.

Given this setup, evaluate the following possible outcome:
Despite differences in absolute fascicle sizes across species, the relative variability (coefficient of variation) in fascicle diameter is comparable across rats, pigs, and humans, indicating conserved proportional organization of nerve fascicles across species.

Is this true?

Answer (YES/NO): NO